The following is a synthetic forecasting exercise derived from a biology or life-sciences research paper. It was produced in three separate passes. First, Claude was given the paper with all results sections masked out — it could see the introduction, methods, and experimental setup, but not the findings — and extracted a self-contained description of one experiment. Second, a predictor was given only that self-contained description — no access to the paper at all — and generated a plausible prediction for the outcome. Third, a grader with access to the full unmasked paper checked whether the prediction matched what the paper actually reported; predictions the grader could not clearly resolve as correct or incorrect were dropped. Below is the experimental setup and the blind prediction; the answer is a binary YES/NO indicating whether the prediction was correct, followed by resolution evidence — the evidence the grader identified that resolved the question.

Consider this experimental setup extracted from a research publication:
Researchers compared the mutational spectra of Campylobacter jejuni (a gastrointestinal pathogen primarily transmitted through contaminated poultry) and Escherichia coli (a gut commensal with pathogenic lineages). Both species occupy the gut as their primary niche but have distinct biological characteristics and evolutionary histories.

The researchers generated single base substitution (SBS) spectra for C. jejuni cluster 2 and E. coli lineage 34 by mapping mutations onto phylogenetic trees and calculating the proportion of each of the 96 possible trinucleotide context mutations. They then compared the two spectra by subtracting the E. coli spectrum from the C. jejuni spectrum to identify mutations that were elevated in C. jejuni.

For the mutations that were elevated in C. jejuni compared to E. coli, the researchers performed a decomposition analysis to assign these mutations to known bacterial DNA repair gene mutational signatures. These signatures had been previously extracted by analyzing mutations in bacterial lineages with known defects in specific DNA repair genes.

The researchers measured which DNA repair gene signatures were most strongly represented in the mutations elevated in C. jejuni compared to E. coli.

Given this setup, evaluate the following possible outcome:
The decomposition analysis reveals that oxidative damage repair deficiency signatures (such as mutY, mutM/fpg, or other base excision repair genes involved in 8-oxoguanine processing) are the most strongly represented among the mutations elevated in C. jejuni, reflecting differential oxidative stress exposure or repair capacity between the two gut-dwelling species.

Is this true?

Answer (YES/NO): NO